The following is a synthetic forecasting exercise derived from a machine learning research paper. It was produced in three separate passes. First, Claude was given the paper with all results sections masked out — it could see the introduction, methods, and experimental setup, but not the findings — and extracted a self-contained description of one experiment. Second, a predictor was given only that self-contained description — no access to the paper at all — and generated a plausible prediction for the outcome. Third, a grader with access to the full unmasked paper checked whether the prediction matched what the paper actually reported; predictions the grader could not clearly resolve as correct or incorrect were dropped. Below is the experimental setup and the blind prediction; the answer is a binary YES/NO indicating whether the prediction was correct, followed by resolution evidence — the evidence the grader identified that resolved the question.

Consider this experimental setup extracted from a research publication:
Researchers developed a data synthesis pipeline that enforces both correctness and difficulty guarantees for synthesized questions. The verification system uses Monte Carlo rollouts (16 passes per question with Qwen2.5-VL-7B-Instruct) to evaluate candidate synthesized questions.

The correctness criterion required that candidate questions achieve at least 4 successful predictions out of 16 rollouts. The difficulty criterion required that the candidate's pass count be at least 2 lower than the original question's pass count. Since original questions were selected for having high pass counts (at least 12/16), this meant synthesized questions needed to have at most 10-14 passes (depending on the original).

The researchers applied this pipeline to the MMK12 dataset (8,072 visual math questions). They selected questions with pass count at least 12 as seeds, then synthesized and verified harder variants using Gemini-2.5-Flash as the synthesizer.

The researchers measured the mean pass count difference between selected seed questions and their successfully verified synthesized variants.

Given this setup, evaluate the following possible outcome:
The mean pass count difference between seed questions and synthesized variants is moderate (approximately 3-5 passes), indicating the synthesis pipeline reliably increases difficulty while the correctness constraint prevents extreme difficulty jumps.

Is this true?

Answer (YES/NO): NO